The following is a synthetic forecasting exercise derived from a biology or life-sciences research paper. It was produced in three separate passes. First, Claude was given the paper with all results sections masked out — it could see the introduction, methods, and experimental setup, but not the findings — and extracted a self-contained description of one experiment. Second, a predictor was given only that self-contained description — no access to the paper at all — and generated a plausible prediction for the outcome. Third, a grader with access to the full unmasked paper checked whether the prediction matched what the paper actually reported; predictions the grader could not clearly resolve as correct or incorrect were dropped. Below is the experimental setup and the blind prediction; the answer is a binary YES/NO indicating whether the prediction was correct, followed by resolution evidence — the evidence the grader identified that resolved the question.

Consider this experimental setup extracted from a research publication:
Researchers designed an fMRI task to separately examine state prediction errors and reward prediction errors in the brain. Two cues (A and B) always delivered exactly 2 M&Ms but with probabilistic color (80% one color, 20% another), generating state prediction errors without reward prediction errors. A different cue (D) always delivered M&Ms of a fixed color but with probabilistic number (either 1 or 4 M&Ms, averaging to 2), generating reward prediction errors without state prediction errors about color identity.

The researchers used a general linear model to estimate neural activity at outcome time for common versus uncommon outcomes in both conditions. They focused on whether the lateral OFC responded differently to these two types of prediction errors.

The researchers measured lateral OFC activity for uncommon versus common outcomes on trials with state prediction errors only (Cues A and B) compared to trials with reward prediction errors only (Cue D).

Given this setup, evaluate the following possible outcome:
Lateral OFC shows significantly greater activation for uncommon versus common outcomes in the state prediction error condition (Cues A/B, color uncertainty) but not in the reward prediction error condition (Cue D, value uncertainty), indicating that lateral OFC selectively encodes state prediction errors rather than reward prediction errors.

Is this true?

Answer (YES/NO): NO